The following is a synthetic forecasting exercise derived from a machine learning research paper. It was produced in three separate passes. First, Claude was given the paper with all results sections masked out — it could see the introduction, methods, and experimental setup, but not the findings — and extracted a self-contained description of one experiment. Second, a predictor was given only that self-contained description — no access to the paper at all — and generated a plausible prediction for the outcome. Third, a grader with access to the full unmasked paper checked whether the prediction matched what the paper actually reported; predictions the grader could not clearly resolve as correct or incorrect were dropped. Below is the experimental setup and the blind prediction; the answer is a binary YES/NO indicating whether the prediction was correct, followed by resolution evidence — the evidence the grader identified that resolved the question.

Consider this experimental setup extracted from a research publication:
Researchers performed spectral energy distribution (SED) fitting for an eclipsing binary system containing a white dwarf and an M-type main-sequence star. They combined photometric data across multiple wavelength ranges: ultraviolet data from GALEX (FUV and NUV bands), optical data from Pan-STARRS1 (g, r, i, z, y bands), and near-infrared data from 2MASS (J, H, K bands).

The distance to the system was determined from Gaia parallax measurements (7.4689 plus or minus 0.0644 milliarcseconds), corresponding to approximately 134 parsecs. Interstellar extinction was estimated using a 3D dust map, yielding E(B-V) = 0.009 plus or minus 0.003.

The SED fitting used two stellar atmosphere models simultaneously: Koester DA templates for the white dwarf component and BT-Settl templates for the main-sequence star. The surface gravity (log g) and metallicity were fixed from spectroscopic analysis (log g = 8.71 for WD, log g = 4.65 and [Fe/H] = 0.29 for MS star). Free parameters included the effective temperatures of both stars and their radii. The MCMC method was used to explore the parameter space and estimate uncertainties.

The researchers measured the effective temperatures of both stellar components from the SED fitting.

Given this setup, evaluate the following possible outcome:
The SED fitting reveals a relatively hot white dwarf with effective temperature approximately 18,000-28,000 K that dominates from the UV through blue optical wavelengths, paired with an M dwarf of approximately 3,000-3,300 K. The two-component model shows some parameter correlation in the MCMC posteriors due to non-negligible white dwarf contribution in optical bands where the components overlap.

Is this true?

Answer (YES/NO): NO